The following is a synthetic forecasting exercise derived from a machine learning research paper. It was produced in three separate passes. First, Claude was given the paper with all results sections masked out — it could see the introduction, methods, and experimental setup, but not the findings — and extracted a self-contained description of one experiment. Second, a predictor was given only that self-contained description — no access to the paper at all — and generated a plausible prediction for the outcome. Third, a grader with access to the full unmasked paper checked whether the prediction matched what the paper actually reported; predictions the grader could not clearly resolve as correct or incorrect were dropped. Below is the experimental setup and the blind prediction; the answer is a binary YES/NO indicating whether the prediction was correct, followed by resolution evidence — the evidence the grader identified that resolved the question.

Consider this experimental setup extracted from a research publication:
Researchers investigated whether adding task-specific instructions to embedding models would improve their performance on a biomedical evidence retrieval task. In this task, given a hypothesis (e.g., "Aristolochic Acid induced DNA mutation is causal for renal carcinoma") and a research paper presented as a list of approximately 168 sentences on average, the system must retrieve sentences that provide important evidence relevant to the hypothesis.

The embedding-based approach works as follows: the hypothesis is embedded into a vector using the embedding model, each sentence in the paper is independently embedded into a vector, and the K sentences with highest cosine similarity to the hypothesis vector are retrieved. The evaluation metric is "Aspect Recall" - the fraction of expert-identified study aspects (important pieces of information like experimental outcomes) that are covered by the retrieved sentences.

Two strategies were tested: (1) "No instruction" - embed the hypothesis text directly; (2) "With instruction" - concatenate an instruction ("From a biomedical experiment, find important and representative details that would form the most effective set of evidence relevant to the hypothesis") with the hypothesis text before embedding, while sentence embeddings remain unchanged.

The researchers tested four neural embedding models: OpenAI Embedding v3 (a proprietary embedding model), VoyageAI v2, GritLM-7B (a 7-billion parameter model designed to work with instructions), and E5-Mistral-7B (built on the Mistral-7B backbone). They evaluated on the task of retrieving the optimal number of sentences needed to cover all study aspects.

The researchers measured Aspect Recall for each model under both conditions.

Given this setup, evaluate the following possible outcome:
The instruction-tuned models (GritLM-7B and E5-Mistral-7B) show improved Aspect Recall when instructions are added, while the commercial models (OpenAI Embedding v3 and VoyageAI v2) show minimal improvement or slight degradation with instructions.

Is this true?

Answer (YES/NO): NO